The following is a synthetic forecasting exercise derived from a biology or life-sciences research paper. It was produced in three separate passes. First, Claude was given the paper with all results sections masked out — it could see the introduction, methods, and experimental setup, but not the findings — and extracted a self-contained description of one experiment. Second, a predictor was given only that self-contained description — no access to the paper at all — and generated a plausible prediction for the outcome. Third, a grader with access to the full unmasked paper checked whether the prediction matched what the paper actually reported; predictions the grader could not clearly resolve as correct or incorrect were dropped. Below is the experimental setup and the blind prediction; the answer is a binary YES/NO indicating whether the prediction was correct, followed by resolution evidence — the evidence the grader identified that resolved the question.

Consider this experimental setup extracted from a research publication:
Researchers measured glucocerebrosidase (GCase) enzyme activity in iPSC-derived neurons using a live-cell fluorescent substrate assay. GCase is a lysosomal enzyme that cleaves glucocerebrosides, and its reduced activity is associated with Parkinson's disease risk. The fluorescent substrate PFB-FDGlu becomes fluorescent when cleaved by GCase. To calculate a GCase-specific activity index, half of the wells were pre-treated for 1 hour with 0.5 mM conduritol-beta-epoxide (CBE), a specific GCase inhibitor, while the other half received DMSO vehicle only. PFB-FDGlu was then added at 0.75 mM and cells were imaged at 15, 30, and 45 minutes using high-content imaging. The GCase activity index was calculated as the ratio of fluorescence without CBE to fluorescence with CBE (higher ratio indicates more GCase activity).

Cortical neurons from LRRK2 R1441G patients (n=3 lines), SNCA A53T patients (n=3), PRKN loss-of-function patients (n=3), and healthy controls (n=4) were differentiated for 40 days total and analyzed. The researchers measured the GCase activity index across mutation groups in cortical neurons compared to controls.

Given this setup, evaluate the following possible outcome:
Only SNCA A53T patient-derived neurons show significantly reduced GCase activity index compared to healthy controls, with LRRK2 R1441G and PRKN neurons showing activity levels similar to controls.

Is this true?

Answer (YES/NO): NO